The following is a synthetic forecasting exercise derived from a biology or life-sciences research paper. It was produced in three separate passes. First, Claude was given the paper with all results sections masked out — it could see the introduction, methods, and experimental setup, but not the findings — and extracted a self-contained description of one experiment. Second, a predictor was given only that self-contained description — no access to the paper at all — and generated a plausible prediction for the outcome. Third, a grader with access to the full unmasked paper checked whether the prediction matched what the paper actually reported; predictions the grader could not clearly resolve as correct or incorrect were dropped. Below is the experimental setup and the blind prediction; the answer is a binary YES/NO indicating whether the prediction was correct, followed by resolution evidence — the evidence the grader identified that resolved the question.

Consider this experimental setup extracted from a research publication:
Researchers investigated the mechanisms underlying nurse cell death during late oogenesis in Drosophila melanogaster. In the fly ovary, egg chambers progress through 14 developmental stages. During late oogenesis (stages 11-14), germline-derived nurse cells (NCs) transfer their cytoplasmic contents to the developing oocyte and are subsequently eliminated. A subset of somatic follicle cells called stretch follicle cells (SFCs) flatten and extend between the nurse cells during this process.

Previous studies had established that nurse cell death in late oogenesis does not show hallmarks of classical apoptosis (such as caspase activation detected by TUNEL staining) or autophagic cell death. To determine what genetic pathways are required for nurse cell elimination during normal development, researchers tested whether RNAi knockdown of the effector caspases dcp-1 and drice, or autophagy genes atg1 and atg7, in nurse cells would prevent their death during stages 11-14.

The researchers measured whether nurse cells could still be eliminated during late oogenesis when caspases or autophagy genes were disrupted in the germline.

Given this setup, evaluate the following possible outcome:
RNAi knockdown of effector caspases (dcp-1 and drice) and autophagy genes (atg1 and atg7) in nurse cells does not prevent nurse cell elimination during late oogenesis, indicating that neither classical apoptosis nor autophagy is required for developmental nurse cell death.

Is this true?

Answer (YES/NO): YES